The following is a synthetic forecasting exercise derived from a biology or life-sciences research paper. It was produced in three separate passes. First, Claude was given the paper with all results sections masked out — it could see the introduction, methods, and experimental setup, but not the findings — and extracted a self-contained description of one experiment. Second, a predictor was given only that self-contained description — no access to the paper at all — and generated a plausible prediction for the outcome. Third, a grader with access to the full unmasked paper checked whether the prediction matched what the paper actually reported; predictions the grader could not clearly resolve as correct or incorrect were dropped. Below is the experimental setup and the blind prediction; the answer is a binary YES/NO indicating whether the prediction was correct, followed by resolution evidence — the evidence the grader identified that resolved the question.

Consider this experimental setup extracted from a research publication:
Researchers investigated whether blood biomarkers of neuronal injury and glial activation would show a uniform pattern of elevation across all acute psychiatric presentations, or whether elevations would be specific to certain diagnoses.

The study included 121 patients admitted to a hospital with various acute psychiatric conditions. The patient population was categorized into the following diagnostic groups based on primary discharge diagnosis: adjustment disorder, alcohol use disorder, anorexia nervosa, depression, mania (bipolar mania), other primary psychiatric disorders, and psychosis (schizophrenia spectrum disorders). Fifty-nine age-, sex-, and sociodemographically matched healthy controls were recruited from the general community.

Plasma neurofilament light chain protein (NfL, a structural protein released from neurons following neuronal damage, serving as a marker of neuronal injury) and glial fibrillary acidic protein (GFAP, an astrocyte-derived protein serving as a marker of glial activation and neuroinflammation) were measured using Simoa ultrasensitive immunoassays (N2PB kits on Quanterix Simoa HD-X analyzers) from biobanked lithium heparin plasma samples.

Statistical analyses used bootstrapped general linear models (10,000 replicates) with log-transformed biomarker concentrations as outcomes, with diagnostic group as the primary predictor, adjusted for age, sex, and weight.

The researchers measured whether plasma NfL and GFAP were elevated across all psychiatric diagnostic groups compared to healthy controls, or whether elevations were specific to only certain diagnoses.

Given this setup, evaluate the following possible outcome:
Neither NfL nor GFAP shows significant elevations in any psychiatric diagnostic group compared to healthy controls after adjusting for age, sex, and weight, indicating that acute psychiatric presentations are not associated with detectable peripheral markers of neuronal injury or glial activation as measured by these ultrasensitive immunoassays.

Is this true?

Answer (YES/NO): NO